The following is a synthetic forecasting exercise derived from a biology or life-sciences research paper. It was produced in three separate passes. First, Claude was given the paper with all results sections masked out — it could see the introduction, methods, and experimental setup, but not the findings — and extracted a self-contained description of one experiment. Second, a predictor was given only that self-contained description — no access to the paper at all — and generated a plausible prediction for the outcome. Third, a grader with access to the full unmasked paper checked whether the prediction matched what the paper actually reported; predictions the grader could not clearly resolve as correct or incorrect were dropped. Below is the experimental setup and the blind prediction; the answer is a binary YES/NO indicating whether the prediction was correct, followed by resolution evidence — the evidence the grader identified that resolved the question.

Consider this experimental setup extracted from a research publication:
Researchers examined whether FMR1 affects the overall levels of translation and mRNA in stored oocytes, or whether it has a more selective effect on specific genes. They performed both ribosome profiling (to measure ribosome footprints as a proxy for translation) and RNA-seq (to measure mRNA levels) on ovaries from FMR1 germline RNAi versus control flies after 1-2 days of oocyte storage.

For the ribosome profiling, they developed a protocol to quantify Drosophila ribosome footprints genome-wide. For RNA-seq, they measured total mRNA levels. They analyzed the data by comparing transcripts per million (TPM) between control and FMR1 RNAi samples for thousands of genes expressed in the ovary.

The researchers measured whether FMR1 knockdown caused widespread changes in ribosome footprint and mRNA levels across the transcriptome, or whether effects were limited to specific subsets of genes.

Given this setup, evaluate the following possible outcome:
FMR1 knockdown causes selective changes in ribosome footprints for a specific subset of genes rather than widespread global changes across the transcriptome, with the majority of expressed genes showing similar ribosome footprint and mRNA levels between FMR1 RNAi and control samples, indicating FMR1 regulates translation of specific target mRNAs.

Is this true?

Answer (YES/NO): YES